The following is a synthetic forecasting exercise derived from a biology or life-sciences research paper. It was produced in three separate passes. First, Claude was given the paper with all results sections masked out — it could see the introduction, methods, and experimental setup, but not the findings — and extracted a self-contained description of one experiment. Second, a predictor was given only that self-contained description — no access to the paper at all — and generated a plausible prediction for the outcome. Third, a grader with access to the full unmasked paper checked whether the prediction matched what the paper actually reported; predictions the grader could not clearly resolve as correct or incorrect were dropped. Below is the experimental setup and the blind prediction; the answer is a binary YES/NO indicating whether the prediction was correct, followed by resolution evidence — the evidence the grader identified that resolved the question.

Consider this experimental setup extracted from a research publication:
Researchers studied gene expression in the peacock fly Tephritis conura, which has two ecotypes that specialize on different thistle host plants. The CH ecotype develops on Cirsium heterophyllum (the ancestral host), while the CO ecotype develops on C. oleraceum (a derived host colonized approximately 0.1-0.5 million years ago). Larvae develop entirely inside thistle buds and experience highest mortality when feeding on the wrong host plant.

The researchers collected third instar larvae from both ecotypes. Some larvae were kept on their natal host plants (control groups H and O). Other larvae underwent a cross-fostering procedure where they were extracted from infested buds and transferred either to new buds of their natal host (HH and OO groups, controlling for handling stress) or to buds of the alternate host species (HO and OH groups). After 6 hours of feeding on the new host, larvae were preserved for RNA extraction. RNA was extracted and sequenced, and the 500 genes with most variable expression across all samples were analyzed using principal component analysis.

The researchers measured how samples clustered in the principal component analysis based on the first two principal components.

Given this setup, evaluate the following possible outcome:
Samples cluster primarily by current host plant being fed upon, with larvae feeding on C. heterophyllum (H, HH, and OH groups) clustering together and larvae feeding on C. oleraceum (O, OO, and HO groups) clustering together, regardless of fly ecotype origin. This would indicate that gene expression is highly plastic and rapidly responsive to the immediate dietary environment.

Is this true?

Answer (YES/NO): NO